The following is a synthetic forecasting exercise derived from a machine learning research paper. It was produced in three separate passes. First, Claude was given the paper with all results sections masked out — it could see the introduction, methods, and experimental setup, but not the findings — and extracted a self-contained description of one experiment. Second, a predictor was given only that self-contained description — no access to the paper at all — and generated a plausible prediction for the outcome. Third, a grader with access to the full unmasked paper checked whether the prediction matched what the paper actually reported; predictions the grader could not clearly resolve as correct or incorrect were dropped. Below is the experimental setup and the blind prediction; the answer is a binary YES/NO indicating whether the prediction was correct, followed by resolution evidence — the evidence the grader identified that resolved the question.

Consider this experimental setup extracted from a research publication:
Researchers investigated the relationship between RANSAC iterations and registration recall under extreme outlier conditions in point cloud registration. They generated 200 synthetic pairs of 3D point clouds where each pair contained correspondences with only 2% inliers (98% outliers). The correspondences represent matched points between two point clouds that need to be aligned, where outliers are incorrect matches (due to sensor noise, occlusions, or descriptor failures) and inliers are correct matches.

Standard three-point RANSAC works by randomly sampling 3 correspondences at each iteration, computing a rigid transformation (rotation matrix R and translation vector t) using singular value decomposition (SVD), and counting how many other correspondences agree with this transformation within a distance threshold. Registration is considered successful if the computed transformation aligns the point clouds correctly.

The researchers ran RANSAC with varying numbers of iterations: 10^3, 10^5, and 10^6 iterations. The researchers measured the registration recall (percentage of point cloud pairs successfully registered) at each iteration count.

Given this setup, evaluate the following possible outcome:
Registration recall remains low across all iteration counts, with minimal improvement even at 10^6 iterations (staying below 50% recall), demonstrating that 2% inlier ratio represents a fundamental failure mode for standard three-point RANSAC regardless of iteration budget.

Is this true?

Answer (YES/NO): NO